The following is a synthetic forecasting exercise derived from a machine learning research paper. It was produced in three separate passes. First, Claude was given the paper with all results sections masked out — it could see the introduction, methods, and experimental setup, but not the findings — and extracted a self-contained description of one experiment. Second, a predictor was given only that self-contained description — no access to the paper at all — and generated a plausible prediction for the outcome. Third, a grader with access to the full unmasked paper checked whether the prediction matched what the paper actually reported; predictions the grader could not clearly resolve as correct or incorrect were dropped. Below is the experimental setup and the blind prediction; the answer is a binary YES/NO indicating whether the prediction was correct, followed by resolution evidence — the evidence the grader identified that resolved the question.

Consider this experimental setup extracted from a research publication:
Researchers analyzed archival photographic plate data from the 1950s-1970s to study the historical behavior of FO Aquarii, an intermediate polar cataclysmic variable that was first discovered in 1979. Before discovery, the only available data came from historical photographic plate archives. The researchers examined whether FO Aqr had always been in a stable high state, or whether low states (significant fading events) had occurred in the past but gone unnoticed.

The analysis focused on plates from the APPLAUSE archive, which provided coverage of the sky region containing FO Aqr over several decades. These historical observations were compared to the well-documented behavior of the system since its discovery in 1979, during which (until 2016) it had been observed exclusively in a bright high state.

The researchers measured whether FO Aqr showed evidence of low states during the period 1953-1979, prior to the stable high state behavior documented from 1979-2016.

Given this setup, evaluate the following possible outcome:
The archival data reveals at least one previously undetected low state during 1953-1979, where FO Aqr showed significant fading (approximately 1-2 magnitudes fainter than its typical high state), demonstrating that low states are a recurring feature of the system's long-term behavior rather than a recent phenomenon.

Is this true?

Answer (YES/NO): YES